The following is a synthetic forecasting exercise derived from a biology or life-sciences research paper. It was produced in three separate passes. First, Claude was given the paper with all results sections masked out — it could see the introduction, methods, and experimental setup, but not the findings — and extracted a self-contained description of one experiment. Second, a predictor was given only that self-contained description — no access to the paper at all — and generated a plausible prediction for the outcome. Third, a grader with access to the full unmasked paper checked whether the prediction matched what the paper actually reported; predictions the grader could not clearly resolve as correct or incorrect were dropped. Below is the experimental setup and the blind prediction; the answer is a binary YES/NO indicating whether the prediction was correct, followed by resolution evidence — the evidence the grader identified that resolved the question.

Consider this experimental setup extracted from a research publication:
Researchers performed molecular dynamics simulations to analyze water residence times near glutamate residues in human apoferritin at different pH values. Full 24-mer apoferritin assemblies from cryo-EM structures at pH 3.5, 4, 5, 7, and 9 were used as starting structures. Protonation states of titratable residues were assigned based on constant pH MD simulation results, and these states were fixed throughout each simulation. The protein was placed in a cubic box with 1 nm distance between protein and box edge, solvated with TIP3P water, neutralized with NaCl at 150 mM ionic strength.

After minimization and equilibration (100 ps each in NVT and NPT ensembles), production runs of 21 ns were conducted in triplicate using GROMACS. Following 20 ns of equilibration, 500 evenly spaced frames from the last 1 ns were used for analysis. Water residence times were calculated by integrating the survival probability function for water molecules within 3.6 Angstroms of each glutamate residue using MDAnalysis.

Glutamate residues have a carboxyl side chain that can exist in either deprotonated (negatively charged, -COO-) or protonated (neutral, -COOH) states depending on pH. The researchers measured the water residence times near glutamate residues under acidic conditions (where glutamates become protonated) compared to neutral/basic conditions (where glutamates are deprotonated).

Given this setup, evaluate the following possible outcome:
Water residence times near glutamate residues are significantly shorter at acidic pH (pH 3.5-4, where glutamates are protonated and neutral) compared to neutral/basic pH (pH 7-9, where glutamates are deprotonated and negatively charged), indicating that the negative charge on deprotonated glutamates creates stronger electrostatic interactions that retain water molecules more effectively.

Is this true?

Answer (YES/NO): YES